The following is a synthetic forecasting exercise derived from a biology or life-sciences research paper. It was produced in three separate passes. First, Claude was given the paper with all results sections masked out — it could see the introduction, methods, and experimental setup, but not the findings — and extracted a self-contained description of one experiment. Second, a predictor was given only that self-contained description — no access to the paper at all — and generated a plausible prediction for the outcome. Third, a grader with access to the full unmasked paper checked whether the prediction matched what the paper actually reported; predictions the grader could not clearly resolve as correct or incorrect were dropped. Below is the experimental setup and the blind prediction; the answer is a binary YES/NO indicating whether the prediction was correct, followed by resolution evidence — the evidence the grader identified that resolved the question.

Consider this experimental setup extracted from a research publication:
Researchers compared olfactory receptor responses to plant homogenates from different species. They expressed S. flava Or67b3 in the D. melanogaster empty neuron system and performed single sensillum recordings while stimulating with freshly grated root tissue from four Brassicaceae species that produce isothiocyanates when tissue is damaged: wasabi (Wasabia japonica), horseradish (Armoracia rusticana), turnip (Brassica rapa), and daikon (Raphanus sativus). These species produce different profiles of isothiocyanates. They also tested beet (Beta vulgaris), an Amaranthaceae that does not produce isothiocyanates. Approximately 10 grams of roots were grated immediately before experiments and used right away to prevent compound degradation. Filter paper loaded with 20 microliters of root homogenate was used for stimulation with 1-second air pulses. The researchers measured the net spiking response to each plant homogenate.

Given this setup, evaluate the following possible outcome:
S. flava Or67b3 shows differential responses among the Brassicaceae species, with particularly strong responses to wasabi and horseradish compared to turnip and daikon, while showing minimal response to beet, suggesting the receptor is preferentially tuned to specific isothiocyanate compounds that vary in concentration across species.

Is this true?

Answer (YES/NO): NO